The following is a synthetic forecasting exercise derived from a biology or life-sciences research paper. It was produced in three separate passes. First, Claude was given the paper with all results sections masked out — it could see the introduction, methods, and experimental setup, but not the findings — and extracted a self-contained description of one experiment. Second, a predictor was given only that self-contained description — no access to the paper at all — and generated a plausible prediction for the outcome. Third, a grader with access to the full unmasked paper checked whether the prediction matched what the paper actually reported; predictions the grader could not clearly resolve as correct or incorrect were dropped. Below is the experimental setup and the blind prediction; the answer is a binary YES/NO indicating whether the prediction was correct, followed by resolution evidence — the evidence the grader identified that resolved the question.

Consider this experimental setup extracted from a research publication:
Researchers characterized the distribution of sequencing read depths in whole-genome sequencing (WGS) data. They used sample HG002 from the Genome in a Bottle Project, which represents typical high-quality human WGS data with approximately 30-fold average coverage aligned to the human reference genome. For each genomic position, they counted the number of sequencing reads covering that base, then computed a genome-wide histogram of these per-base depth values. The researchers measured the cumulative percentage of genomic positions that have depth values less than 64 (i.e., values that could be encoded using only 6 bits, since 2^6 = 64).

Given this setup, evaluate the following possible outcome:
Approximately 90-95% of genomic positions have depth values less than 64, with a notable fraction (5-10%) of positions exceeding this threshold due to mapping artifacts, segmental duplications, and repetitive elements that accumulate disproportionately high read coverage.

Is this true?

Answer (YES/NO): NO